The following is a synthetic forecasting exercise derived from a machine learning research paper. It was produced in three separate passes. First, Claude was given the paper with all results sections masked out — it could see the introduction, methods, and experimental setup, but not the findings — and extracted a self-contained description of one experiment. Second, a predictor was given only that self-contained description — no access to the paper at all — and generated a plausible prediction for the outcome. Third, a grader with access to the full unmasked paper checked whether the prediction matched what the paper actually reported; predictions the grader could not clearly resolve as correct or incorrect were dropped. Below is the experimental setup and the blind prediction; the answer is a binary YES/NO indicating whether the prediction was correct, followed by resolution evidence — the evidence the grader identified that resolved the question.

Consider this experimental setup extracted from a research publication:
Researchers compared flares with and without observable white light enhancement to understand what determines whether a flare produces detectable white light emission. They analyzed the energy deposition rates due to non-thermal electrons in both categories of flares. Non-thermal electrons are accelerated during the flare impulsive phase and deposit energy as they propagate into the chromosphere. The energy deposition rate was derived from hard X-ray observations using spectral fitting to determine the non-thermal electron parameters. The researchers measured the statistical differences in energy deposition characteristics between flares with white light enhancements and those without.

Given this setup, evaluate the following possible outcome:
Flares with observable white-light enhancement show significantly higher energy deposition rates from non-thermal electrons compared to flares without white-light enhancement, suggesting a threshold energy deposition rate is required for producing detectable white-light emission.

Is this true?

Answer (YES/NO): YES